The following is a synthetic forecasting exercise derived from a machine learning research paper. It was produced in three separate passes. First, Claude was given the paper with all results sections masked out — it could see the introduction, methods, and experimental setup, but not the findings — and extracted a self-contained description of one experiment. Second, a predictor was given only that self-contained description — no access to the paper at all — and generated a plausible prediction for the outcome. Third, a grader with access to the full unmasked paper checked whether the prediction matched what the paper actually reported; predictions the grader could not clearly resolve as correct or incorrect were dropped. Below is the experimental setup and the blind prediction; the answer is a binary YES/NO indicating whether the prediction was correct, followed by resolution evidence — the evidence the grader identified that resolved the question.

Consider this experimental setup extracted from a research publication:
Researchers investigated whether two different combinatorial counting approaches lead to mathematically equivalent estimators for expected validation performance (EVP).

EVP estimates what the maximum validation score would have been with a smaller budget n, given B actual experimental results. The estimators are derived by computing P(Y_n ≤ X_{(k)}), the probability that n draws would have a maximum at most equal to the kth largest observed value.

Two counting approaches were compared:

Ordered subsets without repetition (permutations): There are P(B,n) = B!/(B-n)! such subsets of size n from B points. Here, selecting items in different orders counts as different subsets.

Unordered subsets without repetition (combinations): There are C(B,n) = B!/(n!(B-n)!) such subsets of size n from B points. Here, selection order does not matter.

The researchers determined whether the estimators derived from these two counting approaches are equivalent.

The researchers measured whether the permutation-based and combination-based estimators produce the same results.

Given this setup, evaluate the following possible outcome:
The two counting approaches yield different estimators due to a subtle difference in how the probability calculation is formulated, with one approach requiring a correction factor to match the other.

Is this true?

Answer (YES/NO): NO